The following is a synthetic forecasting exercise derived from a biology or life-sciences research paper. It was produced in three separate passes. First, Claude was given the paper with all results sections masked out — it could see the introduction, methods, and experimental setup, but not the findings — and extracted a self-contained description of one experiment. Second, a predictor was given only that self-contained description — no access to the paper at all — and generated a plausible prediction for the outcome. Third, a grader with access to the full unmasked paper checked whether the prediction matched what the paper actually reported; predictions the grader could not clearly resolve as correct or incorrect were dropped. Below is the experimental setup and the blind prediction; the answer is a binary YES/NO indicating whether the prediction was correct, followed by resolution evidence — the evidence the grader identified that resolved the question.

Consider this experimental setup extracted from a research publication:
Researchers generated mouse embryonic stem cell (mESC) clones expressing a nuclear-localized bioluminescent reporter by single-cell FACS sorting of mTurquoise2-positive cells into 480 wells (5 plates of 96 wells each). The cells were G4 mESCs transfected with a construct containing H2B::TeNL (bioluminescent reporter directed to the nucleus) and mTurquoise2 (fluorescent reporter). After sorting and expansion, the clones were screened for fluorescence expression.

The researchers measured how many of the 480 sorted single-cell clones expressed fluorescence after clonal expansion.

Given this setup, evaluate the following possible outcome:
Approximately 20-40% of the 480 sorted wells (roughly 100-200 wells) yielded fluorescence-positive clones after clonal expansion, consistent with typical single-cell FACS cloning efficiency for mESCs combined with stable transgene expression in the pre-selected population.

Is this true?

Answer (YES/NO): NO